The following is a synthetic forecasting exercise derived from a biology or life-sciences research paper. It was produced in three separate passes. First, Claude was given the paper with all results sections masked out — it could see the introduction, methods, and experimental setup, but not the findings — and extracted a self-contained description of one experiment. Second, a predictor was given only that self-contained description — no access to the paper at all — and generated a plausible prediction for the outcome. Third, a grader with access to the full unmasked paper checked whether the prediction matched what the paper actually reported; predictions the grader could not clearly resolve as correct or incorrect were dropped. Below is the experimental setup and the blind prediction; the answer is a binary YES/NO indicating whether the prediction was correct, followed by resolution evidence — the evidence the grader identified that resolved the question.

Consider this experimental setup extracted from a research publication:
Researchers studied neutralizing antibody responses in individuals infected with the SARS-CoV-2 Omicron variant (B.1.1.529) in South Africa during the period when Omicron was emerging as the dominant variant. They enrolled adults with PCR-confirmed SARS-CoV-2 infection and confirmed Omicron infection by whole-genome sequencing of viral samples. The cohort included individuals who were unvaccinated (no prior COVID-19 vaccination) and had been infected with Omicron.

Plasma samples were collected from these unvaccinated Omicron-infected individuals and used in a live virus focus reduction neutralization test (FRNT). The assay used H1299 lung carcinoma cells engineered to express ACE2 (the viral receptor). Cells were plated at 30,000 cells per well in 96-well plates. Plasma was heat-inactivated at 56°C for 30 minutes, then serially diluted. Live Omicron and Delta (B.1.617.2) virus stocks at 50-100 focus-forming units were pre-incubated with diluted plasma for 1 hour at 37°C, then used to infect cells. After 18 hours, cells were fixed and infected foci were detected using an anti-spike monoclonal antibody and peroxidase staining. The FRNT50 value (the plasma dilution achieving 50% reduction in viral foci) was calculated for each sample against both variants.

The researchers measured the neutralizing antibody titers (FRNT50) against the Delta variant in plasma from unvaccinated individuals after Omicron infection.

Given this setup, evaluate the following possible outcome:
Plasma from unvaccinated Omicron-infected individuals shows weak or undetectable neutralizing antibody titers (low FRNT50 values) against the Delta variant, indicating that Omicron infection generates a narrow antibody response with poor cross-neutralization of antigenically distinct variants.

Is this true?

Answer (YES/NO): YES